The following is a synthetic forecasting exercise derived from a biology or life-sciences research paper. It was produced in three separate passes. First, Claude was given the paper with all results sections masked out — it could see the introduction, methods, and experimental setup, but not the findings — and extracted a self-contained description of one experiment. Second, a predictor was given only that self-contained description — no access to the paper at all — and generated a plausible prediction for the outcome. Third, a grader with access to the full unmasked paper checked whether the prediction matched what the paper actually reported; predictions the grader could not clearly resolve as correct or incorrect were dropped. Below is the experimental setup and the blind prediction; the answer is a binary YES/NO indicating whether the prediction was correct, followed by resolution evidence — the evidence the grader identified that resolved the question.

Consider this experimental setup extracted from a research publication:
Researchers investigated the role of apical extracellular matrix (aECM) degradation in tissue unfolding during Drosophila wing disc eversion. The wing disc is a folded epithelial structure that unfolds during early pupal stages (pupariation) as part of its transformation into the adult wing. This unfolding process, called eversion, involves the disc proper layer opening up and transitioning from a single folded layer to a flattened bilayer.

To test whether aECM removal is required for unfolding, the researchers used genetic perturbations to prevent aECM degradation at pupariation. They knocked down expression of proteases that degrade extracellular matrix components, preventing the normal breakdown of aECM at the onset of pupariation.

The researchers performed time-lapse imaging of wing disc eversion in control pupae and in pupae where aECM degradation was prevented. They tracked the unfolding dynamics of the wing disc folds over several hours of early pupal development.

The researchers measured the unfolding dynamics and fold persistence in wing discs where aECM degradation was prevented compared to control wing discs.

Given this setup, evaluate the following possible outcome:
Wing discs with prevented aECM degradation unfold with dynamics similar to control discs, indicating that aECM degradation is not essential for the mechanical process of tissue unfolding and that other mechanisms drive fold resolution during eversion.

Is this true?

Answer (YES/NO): NO